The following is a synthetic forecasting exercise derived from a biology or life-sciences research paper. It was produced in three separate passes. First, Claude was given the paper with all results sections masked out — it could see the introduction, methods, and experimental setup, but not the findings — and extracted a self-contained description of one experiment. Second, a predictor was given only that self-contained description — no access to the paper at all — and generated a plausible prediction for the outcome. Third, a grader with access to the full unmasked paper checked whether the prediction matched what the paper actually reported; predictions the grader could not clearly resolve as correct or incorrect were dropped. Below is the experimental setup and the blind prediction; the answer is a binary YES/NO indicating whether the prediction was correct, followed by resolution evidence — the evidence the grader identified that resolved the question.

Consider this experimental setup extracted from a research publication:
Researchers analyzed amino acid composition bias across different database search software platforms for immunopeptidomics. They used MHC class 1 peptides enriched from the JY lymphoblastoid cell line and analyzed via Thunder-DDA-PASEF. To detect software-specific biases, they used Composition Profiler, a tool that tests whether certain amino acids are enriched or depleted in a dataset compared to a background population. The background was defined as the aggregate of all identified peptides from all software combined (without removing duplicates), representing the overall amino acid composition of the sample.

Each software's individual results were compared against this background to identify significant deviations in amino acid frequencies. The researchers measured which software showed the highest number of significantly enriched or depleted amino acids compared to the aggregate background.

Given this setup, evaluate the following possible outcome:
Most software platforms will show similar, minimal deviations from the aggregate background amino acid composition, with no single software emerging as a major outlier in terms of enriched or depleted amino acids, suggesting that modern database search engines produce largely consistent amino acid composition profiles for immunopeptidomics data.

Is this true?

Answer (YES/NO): NO